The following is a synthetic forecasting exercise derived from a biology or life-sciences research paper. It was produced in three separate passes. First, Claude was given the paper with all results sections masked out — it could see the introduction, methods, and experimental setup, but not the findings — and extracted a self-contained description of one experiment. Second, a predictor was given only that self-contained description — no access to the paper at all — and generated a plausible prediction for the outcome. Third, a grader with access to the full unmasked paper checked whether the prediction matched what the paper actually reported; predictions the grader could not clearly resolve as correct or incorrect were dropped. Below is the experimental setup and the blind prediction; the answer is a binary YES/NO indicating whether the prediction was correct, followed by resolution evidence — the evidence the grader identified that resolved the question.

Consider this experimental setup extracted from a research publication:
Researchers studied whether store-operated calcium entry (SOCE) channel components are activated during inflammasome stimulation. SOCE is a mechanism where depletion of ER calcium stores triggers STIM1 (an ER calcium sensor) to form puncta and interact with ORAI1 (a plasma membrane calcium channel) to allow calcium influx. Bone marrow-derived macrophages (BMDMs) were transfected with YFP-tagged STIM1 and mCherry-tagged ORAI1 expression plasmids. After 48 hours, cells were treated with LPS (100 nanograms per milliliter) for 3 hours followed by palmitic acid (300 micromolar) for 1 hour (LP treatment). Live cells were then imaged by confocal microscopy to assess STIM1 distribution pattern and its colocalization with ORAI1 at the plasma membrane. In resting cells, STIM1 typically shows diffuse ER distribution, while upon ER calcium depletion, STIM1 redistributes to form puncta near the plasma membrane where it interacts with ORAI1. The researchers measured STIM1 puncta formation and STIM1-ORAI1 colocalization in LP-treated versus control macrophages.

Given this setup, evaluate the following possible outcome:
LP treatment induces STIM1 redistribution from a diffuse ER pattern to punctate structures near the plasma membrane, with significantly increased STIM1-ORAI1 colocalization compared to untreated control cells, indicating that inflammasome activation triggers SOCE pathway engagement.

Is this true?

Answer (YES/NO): YES